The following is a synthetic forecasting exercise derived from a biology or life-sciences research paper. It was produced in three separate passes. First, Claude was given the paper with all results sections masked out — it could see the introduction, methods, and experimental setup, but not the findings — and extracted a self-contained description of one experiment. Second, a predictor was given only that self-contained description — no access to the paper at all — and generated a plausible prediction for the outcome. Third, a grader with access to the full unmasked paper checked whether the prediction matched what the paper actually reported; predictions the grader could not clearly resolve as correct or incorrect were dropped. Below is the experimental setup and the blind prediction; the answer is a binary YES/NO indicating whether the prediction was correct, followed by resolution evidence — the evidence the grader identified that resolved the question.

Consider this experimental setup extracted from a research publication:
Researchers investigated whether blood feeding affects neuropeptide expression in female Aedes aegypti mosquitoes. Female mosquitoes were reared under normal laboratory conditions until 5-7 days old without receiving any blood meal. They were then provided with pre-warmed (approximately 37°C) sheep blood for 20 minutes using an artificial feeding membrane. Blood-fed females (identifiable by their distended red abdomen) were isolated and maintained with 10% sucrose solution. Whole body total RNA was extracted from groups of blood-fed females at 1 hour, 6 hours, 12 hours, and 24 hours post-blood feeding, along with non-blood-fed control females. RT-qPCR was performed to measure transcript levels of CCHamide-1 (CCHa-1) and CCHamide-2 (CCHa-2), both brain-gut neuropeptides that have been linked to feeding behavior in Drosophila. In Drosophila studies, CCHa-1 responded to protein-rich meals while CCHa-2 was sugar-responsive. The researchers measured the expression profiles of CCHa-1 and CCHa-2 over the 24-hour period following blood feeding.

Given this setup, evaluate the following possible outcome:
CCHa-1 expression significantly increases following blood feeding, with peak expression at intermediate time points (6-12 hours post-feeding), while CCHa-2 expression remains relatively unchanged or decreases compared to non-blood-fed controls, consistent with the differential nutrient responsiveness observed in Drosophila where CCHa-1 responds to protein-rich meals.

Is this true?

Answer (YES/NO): NO